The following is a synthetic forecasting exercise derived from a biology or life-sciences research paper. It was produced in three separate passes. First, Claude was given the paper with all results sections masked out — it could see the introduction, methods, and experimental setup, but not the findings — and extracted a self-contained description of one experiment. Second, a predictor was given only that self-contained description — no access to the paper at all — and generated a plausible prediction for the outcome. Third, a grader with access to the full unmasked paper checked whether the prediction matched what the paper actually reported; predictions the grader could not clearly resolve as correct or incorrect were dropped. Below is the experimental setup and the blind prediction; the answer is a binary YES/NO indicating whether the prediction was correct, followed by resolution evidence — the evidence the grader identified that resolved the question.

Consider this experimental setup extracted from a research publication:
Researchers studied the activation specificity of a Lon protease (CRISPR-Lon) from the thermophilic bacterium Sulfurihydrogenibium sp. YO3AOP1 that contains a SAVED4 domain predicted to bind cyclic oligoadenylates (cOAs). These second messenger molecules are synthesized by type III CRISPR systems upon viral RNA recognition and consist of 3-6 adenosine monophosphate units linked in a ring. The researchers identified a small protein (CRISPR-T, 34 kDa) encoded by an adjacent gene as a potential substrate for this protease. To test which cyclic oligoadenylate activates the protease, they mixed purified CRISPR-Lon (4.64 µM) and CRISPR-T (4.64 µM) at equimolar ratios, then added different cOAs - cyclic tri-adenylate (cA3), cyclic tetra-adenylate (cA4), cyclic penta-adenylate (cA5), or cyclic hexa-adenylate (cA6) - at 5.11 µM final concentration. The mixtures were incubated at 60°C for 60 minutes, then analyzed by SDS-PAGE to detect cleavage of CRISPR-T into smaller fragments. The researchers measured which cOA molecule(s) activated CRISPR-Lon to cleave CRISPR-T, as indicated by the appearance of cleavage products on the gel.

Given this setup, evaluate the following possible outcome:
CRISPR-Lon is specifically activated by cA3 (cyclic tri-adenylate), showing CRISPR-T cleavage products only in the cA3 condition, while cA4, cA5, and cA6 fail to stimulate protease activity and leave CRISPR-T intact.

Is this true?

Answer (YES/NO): NO